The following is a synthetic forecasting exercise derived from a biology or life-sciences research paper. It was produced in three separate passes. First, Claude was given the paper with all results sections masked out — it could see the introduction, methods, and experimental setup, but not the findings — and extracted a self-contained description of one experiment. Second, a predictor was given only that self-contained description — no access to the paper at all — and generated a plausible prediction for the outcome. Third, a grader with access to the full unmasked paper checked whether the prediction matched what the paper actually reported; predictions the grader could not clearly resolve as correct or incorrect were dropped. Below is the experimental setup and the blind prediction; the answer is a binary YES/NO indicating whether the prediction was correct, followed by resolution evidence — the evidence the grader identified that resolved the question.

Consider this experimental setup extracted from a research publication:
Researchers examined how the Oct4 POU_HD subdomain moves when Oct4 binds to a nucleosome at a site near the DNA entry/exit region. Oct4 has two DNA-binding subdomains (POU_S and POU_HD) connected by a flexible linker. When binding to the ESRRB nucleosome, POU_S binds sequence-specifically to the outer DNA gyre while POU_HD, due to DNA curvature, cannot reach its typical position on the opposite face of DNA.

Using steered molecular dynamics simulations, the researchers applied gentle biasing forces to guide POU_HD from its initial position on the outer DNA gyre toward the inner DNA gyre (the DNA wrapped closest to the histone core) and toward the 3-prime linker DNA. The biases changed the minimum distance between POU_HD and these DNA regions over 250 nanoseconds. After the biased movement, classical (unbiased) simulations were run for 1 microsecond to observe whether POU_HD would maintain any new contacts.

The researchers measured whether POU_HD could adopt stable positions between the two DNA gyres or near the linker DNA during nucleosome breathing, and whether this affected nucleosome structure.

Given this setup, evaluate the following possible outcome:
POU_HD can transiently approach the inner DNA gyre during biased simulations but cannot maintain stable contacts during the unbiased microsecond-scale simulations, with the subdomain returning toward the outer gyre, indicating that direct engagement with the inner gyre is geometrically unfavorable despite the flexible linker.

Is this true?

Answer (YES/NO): NO